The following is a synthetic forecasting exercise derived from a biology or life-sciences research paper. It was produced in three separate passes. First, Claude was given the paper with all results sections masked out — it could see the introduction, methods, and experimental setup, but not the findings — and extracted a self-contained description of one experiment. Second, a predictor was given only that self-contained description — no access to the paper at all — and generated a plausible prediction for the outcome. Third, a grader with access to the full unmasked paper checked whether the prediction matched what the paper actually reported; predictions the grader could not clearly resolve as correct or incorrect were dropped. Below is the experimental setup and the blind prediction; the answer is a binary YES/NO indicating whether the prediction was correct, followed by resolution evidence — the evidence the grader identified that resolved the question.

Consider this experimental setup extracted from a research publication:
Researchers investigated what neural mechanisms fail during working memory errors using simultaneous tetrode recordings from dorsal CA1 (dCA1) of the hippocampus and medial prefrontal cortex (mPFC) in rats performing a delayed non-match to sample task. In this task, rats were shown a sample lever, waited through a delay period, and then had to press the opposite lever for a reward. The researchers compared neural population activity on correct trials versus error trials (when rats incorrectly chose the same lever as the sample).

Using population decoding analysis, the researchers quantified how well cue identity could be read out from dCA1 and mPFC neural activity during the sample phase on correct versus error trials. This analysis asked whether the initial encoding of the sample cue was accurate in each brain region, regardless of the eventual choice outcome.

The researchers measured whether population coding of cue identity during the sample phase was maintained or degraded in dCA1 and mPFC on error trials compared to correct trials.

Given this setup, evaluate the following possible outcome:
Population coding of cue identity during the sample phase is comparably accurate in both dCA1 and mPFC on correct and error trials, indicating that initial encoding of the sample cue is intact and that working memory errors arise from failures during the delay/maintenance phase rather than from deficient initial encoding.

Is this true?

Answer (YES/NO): YES